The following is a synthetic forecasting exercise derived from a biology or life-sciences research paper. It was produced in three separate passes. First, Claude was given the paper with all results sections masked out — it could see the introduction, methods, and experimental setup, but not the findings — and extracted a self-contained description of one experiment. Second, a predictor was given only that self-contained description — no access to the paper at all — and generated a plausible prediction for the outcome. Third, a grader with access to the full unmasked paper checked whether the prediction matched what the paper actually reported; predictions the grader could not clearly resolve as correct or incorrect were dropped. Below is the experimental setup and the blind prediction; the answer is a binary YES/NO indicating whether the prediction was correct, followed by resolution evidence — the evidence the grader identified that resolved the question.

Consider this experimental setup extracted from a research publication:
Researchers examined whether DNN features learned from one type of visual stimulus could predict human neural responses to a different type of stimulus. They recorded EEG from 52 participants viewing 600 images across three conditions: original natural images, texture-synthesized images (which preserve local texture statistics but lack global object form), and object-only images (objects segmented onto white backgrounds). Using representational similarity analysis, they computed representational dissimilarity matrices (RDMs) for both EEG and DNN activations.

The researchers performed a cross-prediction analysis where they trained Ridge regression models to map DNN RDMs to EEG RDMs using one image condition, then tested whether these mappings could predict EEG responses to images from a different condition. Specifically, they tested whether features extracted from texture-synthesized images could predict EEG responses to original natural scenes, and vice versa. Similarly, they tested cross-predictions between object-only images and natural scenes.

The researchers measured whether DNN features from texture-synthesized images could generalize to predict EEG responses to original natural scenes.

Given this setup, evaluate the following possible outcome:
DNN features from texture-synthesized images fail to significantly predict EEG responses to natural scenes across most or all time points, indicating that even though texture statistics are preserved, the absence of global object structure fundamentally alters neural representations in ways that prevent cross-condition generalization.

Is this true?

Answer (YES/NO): NO